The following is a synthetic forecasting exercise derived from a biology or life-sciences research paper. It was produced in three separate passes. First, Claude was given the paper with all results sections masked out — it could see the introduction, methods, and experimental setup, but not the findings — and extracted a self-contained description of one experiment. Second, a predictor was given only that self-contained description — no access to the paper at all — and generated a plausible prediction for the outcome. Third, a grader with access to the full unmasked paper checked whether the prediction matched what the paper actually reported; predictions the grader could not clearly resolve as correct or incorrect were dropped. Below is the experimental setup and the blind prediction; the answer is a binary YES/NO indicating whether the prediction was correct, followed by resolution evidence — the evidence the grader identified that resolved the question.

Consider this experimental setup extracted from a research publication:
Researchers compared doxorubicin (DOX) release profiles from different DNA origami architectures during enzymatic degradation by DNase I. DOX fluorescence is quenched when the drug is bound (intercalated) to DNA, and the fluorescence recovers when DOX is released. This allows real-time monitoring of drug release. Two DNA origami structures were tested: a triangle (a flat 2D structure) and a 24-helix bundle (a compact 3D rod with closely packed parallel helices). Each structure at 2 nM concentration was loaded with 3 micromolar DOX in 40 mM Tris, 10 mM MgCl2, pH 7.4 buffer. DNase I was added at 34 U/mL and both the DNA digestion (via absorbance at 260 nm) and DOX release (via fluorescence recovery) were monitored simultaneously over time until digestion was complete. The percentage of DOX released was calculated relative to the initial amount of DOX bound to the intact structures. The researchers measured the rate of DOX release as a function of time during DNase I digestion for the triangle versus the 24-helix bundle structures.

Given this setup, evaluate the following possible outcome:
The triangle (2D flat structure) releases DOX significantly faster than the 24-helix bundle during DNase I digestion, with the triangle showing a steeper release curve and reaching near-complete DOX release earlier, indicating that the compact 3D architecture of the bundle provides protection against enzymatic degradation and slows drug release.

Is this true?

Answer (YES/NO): YES